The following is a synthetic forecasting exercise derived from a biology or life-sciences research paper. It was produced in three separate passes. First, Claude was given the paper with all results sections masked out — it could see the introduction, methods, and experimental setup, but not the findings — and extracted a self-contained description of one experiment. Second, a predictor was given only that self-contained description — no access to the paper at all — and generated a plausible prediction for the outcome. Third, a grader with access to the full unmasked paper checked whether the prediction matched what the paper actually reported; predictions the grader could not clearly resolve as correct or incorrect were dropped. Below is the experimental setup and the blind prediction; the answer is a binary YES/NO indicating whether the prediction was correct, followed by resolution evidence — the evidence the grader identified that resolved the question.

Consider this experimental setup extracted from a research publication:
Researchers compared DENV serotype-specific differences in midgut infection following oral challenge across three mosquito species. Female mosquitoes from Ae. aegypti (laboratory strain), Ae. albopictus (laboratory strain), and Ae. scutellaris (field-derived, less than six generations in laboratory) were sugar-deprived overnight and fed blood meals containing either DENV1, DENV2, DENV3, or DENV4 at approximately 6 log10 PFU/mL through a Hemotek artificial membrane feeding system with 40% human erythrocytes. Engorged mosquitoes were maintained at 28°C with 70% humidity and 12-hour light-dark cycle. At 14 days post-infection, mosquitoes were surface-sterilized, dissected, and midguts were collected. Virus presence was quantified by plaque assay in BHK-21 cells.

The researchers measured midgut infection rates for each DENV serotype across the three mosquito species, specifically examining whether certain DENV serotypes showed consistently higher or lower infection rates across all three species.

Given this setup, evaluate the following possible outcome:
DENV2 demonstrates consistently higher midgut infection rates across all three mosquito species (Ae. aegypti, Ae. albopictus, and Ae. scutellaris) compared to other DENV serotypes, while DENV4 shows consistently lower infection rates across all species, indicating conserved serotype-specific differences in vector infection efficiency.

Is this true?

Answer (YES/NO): NO